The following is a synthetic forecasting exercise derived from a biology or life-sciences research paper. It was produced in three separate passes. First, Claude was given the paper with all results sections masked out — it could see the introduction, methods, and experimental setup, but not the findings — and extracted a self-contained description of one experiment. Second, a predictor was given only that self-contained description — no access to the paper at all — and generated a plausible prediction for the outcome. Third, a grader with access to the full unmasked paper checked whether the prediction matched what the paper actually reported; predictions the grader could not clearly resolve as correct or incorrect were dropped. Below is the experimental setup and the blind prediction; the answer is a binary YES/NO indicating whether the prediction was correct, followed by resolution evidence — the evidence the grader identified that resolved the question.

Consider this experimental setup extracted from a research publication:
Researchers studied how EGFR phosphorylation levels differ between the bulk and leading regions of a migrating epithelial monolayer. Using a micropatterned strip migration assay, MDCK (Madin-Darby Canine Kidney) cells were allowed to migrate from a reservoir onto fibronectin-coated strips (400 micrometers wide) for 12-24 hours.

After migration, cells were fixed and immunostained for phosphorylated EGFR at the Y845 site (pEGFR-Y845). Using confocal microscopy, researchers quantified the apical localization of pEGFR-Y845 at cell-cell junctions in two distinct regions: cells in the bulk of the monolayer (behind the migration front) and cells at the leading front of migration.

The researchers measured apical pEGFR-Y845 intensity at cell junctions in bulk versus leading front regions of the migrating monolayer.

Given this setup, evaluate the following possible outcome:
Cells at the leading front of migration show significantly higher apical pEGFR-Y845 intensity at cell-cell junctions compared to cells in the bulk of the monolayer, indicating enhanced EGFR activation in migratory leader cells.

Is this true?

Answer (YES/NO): YES